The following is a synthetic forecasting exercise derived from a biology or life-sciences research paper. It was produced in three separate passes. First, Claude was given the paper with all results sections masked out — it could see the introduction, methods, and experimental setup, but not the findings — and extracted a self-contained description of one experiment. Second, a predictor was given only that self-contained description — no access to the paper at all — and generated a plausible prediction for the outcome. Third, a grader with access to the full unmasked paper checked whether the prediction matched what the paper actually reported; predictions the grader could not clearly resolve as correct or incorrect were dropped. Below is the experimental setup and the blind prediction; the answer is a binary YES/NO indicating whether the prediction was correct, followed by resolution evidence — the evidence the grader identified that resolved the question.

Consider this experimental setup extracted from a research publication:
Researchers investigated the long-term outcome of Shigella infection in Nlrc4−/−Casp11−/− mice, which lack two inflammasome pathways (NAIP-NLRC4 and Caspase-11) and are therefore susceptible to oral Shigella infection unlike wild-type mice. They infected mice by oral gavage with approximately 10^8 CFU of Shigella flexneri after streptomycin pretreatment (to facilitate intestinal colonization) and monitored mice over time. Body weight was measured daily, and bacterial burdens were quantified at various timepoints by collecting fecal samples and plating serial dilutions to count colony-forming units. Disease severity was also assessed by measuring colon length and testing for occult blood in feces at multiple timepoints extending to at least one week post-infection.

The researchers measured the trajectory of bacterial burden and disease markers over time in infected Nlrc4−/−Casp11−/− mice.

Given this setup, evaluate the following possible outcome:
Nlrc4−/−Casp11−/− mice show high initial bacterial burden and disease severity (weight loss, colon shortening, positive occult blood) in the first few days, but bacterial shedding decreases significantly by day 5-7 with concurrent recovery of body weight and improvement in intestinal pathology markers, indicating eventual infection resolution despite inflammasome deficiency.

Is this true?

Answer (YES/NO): YES